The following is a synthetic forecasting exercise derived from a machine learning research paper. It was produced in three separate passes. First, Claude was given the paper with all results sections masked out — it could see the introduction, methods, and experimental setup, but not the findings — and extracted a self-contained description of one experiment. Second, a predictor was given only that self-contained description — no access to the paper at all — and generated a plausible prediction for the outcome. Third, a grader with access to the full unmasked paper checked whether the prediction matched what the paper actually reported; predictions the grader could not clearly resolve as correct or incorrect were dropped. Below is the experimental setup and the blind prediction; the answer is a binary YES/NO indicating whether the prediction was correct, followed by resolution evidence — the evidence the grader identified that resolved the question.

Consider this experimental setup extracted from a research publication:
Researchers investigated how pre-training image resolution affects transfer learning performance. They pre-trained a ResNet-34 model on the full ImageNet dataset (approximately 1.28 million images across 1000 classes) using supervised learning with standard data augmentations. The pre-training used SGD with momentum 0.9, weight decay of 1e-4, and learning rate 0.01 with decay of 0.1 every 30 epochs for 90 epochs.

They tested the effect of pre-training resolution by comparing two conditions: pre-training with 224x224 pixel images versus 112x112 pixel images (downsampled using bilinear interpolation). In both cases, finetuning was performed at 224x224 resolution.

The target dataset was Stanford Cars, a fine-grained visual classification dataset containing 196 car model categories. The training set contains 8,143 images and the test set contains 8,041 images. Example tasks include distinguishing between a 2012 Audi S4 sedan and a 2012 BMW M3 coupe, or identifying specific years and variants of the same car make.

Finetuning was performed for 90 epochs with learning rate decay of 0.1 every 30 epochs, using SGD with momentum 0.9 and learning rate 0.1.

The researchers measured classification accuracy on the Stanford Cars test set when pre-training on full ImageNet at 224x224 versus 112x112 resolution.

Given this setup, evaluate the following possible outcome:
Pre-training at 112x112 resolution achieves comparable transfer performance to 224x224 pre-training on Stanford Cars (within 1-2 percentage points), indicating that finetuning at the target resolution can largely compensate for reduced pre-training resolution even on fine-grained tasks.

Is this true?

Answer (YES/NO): NO